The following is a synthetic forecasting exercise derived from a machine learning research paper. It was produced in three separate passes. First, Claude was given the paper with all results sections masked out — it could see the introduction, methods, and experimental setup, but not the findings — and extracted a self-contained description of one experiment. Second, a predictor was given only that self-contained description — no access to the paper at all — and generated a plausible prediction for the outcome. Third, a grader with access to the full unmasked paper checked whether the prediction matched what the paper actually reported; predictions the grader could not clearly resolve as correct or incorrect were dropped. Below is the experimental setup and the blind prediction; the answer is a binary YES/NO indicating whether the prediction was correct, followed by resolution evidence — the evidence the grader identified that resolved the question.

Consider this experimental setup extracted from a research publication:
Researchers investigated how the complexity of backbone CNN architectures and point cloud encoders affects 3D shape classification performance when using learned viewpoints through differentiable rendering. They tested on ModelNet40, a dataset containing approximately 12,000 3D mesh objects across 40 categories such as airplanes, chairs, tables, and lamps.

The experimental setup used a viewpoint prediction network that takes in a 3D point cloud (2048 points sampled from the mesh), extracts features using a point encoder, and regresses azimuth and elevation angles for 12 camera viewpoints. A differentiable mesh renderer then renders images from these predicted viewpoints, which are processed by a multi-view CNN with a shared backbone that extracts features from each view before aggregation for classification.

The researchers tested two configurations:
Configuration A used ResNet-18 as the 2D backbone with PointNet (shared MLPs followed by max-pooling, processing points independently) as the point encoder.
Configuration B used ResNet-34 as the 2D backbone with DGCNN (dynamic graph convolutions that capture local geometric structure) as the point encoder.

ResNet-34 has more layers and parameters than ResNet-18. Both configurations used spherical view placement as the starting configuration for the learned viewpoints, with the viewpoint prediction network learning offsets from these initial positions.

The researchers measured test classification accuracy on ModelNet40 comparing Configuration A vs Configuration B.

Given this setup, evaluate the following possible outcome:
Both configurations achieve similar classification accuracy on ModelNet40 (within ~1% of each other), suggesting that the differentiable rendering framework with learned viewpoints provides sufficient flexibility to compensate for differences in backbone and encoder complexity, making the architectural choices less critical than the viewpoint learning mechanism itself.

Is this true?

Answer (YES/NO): YES